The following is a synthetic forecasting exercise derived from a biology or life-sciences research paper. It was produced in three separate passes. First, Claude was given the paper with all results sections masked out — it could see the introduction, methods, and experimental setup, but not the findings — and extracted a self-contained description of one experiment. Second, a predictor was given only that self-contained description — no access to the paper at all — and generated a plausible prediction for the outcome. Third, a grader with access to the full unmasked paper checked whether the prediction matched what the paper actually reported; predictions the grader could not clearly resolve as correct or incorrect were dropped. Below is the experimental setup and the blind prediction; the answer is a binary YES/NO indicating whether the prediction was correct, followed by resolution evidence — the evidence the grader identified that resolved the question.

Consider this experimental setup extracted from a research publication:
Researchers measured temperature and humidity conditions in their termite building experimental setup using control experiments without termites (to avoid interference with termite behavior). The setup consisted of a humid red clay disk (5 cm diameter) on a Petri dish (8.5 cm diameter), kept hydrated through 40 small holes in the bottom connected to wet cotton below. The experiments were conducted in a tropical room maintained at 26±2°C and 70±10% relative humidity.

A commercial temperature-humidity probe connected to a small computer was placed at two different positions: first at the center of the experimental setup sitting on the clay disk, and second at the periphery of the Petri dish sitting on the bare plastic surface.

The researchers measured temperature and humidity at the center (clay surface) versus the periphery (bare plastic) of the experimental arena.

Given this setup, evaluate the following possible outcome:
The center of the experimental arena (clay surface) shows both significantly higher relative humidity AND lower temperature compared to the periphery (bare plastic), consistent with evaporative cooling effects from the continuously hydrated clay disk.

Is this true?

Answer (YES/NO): YES